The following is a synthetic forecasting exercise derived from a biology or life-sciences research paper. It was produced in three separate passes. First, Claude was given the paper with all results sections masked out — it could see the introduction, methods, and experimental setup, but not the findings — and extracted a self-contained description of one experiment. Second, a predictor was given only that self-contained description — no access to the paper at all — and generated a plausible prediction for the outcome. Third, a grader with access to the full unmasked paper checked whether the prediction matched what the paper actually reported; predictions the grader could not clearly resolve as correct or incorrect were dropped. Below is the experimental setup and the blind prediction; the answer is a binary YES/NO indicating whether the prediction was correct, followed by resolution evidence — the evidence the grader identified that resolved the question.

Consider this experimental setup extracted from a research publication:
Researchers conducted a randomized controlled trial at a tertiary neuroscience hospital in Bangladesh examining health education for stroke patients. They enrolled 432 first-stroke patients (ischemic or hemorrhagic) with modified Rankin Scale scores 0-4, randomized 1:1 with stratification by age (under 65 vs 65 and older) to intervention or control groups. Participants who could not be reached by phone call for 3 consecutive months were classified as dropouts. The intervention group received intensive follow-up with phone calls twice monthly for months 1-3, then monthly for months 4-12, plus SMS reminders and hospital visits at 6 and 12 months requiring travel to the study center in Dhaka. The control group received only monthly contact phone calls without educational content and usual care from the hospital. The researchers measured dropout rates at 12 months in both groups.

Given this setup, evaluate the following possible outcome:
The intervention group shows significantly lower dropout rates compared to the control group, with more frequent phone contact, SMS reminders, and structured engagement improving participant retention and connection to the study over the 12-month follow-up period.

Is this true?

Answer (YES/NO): NO